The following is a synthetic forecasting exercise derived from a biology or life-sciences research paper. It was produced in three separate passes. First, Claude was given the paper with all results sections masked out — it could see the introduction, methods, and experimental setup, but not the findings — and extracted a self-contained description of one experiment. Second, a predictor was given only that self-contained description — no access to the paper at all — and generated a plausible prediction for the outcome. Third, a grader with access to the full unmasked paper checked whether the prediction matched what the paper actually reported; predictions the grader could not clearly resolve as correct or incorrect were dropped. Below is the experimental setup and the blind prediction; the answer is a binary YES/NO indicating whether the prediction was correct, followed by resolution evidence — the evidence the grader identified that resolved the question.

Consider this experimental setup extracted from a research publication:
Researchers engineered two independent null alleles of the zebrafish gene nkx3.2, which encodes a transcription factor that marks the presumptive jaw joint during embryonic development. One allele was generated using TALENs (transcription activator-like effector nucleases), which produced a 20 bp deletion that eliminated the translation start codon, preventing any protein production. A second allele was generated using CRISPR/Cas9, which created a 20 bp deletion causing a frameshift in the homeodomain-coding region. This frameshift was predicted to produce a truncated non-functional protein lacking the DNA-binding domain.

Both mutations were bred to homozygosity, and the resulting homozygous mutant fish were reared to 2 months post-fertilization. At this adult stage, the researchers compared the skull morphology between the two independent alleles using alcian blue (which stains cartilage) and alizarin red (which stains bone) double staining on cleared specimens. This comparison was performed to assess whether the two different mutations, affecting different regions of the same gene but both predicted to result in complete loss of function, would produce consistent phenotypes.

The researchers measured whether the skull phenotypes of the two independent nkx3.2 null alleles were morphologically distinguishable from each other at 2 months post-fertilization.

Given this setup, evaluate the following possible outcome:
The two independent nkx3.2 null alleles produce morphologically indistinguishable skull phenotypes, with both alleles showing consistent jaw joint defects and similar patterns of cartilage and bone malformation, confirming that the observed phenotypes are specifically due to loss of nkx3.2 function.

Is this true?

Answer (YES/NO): YES